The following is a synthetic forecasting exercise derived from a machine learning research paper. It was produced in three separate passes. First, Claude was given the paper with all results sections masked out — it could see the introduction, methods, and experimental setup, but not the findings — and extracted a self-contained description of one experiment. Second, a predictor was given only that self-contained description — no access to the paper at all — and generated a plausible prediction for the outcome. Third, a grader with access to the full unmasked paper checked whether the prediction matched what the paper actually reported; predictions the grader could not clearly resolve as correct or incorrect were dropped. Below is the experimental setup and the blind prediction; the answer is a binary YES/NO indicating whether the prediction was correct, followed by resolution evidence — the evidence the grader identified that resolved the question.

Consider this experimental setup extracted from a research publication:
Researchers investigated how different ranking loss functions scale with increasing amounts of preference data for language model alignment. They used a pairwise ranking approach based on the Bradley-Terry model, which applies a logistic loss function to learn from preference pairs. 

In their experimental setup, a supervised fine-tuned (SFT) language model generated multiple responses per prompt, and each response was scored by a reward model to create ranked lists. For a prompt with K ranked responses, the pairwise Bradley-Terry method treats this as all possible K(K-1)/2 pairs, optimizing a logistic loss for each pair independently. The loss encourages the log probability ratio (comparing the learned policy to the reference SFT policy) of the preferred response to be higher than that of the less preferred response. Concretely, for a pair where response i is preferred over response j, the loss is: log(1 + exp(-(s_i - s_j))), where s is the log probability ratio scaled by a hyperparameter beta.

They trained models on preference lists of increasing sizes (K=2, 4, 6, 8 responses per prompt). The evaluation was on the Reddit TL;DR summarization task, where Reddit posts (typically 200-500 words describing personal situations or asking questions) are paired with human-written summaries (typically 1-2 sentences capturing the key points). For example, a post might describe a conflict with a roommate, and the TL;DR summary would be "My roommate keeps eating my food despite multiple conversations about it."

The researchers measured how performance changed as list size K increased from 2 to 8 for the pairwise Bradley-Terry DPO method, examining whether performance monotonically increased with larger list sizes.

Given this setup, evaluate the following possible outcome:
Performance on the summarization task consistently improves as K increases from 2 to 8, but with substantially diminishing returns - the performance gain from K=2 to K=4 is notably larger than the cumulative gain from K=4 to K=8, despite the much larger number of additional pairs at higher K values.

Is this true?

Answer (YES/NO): NO